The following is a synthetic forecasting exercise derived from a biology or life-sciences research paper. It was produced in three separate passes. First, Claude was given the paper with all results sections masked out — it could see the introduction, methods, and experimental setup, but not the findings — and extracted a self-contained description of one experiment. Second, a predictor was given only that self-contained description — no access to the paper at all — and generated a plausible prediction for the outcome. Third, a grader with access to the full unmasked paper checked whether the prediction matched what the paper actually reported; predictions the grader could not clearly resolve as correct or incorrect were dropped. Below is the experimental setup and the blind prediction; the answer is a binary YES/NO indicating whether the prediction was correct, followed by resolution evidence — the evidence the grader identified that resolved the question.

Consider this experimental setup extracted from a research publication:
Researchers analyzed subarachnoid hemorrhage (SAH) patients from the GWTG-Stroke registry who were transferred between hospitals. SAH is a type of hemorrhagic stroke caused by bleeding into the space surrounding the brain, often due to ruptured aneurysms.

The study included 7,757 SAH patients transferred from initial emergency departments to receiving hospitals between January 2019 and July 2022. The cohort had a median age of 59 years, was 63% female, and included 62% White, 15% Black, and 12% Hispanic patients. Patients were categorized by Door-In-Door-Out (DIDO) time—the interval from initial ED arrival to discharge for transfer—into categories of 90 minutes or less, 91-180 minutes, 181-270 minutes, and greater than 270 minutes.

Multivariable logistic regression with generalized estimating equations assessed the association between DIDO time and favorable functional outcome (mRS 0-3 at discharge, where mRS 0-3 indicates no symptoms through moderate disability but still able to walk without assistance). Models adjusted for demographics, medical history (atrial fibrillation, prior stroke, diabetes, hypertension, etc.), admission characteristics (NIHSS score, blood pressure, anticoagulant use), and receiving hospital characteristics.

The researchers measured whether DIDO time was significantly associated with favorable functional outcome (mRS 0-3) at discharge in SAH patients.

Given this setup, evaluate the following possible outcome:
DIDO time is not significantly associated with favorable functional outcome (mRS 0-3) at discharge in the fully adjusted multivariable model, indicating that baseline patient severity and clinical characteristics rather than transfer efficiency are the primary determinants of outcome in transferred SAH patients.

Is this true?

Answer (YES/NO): YES